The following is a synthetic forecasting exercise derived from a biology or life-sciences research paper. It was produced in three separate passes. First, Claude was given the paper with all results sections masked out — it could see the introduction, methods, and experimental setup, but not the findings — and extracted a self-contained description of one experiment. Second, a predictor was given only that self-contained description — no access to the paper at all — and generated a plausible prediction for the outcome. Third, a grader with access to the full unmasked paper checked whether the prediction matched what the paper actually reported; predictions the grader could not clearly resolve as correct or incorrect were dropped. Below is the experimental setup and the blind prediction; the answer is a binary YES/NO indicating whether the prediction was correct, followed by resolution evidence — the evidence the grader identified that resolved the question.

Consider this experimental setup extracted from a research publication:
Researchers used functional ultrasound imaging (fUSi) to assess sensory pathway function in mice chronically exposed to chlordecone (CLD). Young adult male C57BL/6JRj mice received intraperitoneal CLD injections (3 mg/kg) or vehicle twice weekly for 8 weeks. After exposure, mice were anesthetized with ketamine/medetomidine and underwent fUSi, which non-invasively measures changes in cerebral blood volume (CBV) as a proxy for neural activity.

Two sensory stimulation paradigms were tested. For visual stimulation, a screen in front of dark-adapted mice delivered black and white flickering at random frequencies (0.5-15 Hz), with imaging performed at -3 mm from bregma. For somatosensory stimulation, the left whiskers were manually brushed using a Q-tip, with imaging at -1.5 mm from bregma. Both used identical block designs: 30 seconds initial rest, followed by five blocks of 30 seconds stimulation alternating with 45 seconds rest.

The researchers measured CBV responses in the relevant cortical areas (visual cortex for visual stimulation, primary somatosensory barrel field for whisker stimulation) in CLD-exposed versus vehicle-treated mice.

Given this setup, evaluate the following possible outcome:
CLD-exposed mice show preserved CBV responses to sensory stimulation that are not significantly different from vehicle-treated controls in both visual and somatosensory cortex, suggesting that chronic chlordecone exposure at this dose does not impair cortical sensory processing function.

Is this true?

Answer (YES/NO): NO